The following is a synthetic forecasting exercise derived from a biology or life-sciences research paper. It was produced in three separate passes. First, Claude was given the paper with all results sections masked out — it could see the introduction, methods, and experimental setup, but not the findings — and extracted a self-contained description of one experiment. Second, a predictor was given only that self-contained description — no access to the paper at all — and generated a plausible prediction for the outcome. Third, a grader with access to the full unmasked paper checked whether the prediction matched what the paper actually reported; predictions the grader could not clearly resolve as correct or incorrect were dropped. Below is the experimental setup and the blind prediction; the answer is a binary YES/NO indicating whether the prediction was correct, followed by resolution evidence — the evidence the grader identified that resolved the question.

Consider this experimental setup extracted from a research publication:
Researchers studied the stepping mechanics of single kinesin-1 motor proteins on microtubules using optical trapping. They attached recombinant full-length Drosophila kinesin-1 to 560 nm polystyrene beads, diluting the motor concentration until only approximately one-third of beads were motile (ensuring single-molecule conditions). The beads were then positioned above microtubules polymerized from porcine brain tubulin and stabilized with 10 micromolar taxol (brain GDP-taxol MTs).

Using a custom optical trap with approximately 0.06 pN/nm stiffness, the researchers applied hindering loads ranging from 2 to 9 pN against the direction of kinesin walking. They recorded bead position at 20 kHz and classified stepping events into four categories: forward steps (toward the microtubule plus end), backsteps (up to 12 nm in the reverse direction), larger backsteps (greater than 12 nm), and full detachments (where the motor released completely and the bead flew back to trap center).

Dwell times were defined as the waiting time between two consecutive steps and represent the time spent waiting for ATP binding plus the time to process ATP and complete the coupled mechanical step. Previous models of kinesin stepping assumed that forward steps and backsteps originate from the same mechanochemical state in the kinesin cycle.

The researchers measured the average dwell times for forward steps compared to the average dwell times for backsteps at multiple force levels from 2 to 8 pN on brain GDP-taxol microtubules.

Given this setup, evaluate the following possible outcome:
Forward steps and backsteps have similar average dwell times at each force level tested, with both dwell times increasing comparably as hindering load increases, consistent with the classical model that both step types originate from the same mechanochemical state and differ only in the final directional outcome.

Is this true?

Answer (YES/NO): NO